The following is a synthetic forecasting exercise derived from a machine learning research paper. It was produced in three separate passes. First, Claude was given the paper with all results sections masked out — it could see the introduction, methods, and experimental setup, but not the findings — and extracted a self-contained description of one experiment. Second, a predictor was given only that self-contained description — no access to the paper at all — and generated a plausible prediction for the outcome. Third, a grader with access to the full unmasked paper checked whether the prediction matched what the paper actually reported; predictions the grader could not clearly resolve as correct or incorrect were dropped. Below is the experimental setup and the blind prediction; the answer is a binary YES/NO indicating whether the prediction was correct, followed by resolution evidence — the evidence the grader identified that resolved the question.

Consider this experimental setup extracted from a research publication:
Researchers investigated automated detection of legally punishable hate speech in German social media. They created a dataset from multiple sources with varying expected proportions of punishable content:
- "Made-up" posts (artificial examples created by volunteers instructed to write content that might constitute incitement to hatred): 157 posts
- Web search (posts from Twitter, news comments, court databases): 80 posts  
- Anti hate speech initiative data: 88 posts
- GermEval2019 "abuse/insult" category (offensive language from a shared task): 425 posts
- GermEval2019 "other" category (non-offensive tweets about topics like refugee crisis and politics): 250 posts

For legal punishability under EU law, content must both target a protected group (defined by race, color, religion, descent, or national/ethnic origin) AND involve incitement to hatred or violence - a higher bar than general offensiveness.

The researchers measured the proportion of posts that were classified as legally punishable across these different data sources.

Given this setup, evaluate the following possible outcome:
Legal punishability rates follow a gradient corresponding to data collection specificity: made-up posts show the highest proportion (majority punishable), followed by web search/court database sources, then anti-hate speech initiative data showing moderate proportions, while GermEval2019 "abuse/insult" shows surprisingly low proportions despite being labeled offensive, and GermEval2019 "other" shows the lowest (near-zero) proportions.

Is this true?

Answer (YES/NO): NO